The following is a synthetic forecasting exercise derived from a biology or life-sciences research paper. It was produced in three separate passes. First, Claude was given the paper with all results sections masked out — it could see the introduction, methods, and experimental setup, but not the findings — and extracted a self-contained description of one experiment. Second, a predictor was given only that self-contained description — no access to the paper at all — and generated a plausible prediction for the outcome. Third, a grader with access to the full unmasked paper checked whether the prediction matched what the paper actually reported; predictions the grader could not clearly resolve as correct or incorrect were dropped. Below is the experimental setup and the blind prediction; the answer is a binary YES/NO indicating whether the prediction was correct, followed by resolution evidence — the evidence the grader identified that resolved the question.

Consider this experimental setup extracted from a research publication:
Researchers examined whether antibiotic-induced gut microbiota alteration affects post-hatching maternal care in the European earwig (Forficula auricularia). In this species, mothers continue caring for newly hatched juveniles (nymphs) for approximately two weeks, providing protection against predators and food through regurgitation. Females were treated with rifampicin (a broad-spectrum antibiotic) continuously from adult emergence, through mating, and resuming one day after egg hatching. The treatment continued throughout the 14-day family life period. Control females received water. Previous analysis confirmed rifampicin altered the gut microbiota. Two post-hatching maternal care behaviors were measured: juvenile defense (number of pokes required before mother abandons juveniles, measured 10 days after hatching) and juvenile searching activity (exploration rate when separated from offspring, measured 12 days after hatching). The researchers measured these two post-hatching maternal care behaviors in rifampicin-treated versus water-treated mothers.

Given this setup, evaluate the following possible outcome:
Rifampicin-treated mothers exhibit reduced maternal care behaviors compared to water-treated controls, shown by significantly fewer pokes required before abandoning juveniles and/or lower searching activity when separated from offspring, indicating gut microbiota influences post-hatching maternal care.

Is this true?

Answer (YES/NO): NO